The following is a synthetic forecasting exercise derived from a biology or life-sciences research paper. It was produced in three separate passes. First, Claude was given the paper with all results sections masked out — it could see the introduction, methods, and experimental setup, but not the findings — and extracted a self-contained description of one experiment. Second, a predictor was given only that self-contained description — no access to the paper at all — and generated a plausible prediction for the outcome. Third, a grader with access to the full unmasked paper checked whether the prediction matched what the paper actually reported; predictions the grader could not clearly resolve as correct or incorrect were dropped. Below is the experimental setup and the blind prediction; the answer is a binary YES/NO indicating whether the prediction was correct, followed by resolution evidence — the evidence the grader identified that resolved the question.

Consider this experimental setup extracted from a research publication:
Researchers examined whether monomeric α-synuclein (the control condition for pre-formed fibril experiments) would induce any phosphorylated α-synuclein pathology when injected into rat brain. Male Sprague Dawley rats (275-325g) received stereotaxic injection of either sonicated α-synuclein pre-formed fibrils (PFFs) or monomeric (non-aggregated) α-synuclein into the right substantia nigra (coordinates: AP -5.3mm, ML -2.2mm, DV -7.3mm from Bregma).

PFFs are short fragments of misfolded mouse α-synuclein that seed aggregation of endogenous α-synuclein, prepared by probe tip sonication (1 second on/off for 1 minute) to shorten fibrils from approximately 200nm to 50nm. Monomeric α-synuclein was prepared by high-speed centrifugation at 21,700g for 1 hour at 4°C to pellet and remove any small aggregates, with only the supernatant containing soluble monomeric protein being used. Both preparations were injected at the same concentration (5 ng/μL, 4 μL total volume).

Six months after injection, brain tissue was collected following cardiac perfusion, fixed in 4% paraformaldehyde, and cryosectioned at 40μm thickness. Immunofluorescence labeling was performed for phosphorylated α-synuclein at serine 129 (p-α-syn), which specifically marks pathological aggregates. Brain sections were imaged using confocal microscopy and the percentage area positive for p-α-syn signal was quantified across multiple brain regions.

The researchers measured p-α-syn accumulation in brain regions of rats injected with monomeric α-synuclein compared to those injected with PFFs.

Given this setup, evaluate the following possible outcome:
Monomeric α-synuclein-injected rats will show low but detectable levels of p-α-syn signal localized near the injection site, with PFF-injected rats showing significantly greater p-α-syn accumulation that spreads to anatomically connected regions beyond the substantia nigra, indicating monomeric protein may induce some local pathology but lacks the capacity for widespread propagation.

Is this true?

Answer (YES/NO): NO